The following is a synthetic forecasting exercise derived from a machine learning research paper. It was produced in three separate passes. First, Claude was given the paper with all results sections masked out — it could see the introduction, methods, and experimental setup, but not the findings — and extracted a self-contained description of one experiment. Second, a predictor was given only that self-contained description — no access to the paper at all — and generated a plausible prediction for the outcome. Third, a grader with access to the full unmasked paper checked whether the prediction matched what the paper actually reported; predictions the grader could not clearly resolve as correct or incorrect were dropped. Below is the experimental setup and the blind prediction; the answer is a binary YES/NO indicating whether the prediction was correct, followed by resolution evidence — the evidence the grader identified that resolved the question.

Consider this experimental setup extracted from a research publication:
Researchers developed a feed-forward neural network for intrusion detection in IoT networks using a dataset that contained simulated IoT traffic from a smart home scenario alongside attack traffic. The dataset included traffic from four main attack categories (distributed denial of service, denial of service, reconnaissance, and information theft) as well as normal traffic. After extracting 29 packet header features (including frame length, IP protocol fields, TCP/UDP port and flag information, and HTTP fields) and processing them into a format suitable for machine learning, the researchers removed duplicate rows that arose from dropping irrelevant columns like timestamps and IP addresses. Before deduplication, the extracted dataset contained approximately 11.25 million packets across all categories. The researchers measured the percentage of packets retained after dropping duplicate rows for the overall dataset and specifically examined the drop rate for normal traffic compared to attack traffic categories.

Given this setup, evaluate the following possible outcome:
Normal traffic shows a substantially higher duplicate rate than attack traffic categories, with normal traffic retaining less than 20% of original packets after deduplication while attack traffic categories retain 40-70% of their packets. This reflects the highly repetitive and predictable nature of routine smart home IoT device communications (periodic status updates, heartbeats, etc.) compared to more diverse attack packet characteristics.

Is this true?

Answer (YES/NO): NO